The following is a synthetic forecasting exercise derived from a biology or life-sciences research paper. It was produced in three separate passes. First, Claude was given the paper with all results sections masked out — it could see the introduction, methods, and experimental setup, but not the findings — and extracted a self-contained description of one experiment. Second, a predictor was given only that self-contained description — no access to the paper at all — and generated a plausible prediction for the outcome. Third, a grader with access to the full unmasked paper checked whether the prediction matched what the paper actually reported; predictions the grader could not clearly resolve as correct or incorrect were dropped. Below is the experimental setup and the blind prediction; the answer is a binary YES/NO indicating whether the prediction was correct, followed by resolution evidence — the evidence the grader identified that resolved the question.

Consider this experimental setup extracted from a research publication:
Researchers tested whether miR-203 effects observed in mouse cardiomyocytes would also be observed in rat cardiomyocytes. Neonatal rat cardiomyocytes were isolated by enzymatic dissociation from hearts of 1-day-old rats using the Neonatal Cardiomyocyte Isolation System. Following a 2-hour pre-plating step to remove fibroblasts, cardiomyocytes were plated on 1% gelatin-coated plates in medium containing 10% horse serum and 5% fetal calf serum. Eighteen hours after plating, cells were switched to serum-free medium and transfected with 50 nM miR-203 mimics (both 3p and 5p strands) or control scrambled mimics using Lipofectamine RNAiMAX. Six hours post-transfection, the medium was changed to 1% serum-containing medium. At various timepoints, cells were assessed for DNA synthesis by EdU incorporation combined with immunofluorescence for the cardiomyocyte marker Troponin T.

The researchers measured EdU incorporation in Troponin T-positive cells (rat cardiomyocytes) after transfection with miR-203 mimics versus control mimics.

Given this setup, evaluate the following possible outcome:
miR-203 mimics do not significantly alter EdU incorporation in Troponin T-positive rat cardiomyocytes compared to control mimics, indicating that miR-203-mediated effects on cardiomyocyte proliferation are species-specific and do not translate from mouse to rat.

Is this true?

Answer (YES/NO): NO